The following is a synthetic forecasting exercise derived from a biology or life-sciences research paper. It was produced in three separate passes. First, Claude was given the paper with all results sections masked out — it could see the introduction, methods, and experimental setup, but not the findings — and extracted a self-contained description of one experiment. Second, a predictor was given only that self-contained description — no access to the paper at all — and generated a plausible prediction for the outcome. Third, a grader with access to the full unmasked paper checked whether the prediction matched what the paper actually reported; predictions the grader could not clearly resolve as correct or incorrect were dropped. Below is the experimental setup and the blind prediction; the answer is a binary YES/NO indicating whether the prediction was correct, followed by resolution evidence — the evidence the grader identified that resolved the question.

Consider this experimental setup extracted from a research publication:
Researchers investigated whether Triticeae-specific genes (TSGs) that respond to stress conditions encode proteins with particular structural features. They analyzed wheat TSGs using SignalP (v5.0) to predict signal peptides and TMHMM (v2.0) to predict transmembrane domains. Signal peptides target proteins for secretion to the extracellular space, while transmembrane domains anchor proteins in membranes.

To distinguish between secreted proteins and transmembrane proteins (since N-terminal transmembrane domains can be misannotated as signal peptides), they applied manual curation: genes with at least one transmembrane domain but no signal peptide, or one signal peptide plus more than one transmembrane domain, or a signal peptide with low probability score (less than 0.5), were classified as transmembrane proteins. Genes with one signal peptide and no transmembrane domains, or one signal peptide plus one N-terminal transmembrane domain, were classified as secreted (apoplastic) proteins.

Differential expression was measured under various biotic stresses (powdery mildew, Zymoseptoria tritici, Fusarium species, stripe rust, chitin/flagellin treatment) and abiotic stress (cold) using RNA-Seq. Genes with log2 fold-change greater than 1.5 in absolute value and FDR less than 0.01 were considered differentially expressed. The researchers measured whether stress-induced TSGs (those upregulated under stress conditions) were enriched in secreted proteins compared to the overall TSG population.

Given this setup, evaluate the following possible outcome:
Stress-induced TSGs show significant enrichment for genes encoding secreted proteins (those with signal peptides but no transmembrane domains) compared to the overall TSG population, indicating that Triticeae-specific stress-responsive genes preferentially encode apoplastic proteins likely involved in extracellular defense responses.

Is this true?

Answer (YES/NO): NO